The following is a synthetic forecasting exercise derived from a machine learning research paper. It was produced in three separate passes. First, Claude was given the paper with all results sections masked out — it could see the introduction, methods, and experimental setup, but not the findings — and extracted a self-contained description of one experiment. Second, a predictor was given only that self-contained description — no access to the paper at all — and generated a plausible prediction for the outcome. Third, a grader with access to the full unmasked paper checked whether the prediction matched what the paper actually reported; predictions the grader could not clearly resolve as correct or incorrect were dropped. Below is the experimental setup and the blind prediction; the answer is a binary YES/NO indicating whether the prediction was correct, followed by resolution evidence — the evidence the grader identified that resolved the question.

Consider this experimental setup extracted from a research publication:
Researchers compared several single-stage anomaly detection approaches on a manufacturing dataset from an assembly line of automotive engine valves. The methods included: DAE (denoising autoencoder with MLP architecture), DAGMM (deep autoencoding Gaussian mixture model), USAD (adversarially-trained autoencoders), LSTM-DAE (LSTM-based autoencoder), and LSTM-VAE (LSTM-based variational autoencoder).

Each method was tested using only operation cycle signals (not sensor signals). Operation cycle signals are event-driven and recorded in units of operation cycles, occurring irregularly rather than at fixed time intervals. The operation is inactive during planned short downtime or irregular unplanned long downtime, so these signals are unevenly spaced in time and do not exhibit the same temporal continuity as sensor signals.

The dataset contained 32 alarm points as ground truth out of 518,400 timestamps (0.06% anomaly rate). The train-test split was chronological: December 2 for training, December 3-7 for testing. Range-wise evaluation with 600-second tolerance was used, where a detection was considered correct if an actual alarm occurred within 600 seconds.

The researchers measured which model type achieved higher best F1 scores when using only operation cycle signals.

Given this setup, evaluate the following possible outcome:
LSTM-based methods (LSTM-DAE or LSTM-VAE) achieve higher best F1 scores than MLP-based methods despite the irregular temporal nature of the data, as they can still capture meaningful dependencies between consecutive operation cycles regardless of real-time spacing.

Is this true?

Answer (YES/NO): NO